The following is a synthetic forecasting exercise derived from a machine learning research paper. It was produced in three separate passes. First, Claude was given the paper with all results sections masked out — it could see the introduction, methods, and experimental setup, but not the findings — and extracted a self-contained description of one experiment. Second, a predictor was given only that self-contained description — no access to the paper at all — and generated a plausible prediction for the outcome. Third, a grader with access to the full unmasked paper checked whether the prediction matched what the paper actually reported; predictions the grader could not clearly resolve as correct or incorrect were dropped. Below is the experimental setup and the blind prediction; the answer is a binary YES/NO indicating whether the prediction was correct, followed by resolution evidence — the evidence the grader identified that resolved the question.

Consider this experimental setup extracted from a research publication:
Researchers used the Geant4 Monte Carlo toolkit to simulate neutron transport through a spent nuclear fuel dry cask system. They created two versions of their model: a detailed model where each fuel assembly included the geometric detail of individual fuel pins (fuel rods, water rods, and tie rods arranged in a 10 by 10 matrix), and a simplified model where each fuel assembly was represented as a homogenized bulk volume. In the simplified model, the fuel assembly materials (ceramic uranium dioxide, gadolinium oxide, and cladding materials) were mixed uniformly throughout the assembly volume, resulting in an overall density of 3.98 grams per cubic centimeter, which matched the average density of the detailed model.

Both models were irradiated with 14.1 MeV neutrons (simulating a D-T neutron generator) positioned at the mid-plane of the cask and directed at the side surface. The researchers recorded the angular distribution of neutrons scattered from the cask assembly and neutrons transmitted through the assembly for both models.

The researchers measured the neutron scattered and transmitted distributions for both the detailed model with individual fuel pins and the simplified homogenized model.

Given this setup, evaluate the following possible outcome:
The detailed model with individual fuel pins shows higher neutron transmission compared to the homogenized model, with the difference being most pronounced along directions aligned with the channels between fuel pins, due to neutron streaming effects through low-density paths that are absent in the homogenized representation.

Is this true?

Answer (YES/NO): NO